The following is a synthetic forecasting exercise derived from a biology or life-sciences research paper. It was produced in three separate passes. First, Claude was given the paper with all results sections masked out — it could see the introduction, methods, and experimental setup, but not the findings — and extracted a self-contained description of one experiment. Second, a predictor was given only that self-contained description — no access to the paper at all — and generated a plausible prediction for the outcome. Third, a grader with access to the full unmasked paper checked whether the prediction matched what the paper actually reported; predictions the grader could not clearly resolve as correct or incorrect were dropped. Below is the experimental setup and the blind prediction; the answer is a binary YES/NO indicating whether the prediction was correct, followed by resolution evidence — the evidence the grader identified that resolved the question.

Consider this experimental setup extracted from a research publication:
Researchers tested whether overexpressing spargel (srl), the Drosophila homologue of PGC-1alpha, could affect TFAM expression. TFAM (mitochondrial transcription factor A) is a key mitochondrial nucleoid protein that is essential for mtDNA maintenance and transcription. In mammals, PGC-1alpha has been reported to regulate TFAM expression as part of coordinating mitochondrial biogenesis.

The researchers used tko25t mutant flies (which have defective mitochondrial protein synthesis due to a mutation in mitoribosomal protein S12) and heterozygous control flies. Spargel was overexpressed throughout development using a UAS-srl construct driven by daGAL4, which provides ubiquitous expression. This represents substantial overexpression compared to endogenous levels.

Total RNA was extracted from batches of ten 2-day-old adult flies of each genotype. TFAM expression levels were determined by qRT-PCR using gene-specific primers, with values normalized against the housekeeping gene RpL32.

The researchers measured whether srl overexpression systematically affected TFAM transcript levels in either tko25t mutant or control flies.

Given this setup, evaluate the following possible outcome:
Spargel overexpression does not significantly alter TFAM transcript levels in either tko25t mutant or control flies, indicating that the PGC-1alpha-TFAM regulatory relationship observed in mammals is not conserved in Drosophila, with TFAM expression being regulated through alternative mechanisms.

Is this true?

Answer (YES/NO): YES